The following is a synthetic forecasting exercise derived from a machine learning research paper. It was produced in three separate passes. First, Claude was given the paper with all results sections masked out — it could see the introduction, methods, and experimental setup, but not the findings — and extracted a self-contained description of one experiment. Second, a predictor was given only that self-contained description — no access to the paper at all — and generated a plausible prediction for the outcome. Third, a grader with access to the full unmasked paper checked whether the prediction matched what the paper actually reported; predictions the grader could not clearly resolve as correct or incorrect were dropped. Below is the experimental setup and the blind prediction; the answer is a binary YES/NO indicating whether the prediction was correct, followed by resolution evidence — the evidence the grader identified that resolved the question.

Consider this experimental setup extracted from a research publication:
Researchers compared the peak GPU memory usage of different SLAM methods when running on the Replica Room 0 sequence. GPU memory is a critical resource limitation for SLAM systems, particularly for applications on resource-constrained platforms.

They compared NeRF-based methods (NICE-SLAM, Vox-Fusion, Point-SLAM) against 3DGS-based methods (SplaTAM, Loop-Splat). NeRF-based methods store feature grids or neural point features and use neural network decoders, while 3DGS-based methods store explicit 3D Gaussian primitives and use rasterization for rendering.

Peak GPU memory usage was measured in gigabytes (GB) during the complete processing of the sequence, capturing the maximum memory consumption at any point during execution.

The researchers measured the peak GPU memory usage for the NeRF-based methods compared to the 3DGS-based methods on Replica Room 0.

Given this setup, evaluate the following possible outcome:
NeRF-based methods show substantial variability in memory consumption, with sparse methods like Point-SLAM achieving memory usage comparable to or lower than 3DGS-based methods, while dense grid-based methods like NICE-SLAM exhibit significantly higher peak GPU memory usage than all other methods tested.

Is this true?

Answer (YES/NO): NO